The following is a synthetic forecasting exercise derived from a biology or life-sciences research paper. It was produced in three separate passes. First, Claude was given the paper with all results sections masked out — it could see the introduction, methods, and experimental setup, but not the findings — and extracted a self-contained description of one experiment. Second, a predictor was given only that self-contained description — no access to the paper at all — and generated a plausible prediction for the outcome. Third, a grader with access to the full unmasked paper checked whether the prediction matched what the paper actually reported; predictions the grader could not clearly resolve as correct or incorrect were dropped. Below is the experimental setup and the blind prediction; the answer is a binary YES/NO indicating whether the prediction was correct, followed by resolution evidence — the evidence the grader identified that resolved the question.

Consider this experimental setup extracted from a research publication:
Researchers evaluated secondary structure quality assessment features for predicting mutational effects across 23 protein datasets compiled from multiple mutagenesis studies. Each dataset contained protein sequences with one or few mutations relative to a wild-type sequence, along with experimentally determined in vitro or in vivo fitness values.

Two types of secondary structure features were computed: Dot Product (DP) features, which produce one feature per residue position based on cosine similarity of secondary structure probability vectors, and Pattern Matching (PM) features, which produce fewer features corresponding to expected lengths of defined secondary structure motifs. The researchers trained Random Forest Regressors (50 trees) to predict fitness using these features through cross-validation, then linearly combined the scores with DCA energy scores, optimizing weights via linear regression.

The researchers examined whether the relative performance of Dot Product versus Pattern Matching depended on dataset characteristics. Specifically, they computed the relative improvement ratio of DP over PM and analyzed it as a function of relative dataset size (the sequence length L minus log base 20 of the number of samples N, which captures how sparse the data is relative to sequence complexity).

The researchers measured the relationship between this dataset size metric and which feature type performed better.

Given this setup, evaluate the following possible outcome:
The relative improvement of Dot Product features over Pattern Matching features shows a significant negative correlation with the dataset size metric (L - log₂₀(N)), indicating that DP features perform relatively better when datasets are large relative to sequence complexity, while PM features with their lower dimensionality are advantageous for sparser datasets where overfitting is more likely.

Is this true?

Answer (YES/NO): NO